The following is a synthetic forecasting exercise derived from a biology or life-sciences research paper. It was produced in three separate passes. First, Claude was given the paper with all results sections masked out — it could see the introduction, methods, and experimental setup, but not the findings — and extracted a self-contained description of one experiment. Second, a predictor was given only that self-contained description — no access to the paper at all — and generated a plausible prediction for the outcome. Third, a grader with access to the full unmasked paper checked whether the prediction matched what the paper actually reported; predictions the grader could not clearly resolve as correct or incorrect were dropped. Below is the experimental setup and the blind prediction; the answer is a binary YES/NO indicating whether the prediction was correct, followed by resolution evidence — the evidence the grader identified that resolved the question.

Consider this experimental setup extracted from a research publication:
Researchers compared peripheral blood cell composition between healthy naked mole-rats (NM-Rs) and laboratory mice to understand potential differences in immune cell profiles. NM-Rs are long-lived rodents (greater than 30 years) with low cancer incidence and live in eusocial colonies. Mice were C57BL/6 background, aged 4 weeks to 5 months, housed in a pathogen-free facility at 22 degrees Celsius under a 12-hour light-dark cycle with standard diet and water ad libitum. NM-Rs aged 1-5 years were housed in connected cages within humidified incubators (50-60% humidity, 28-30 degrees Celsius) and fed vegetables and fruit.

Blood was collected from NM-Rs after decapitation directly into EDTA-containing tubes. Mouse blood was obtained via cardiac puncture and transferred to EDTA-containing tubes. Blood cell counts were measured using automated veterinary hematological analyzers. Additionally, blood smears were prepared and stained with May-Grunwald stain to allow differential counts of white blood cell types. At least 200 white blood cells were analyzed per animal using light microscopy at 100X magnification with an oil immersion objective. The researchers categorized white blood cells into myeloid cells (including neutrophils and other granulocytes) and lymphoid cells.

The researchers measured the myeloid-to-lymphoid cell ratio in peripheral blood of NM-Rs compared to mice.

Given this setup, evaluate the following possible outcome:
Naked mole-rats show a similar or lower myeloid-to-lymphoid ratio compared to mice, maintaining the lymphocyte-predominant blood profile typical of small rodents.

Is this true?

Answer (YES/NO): NO